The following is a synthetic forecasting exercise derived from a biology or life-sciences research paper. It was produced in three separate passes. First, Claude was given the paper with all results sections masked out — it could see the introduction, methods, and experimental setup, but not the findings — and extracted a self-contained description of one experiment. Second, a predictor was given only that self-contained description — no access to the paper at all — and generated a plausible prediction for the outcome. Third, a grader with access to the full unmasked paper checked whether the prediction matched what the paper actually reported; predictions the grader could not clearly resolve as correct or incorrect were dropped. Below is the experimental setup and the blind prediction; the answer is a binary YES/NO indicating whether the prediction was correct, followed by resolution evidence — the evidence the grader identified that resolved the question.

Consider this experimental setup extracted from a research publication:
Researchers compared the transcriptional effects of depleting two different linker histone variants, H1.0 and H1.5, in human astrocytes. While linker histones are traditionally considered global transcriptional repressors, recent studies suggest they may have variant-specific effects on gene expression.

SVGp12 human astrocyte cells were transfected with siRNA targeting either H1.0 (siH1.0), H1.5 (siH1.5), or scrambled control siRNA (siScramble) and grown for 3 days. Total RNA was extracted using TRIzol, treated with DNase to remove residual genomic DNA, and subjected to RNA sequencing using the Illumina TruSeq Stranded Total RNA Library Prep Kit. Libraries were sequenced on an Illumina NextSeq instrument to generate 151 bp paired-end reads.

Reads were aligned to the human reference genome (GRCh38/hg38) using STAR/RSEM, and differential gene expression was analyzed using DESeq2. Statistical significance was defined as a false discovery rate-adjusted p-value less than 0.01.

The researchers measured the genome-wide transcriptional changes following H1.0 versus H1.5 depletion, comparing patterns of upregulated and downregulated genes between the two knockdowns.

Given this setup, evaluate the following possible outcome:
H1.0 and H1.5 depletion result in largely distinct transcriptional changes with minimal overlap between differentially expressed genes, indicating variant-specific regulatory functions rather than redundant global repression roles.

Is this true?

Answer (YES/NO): YES